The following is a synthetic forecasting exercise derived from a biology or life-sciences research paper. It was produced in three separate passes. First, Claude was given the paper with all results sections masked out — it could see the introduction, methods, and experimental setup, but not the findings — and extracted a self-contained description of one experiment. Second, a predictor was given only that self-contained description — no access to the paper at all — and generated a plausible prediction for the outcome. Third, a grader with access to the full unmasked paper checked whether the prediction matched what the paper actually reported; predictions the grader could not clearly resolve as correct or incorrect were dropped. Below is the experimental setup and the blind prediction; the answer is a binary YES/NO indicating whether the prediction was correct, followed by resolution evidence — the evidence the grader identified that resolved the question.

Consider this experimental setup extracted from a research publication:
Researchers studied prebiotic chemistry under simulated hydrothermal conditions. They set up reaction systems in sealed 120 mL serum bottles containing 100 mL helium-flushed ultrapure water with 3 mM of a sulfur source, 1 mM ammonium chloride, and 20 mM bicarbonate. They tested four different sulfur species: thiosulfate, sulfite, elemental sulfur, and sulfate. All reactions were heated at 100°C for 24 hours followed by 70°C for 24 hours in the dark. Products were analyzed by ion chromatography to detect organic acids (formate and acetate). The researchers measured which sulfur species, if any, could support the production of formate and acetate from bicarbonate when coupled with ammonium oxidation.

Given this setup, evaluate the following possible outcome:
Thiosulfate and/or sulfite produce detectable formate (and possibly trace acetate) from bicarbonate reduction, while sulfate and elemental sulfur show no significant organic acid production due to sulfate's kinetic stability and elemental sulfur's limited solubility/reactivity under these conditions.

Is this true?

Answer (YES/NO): NO